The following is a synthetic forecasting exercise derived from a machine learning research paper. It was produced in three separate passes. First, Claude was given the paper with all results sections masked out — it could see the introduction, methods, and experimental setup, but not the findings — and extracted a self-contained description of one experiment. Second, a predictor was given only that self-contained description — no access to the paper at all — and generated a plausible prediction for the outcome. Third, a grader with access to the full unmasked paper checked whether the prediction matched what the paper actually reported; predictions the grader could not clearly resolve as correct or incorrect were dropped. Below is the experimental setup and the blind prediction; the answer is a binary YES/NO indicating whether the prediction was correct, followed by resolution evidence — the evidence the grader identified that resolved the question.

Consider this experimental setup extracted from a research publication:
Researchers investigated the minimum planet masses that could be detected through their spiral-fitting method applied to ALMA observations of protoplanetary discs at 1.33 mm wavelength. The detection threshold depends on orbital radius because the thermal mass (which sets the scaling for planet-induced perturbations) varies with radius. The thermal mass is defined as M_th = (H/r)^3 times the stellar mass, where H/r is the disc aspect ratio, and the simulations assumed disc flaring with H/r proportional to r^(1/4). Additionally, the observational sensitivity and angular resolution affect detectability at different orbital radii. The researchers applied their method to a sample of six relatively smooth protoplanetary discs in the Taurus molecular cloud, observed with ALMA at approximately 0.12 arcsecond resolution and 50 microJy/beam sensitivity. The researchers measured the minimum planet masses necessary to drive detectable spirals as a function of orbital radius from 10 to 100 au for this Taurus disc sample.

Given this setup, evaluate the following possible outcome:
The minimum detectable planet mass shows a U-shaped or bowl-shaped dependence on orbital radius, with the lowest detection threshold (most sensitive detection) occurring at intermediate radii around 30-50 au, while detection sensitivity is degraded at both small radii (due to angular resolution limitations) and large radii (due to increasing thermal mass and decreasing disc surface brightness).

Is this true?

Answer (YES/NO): NO